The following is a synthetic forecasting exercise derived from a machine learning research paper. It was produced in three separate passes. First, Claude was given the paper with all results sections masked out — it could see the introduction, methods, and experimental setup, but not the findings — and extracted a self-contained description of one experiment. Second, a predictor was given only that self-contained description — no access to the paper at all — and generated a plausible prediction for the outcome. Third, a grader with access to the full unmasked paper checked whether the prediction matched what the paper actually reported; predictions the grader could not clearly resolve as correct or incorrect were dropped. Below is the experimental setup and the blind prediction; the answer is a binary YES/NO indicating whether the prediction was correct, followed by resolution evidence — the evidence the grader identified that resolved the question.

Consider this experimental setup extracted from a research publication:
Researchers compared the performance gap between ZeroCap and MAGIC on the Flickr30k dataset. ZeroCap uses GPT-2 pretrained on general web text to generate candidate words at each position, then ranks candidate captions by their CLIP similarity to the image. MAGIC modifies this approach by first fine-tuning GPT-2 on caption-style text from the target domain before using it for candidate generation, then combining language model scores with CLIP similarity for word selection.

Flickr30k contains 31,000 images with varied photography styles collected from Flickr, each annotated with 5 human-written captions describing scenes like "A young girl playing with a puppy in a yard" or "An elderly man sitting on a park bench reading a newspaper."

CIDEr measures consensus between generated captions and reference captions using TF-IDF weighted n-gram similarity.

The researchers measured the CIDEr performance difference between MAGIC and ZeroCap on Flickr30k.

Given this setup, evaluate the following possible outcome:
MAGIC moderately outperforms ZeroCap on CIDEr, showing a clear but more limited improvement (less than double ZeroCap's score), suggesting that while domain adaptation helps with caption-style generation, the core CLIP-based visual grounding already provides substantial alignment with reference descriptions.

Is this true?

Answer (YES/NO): YES